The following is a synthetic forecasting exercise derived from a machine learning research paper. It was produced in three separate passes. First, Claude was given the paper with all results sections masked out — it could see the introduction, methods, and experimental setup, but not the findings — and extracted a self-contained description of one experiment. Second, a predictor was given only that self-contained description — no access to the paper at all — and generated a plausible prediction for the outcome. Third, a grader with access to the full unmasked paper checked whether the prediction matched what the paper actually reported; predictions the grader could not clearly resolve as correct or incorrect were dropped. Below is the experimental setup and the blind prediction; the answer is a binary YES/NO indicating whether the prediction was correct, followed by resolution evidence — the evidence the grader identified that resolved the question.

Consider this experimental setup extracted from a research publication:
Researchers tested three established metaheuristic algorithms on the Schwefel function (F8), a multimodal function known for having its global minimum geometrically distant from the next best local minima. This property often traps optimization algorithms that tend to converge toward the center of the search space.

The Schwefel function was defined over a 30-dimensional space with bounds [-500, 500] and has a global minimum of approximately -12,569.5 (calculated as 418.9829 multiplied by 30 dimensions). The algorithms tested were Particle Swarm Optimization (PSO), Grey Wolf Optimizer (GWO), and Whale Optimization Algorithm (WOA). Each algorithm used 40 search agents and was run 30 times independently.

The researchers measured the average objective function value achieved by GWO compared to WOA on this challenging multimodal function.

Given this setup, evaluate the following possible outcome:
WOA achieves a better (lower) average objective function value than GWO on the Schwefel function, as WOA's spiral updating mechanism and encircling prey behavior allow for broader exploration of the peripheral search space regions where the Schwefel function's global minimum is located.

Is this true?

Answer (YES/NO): YES